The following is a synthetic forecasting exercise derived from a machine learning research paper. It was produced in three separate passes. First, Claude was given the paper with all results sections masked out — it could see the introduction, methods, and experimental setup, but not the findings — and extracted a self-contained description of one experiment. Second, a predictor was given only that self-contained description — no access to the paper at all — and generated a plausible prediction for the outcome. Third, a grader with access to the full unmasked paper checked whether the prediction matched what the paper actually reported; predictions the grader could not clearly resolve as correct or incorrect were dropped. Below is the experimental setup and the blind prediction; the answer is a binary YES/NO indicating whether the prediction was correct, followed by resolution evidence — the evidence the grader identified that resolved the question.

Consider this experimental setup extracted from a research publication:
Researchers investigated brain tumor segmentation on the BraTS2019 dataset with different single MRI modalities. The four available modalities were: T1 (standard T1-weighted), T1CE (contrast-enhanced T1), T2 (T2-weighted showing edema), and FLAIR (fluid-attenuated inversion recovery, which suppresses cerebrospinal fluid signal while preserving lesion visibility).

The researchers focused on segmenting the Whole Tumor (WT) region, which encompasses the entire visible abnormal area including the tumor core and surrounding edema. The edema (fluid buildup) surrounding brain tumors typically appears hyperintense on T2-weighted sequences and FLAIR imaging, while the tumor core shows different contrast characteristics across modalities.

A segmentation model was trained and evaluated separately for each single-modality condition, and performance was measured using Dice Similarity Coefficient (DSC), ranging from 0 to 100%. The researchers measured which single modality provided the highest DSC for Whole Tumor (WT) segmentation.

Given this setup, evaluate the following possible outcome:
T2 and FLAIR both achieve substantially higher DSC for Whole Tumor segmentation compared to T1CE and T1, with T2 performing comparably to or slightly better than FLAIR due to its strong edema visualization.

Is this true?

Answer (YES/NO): NO